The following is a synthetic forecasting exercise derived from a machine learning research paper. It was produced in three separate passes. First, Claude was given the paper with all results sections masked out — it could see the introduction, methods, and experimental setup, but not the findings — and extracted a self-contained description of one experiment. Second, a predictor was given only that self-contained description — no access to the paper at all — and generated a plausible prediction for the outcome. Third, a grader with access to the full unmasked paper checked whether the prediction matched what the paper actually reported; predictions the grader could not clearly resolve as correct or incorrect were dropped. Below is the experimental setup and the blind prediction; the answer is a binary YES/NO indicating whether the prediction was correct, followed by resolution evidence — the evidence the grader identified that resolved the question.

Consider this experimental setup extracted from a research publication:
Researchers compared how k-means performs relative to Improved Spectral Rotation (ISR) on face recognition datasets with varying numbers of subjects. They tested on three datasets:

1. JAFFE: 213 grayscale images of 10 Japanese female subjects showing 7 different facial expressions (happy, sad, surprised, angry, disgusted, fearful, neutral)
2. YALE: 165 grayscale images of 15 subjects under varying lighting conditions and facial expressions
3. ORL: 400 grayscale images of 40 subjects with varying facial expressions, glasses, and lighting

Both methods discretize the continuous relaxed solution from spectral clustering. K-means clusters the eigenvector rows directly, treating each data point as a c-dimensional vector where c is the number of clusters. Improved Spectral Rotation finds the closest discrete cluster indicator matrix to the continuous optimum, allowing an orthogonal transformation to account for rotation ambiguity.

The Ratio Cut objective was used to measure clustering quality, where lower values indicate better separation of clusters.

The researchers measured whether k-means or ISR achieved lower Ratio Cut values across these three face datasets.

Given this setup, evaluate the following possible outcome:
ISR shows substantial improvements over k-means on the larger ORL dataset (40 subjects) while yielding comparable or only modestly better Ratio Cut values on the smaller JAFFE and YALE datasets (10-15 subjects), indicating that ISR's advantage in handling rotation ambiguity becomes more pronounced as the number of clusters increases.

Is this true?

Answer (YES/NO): NO